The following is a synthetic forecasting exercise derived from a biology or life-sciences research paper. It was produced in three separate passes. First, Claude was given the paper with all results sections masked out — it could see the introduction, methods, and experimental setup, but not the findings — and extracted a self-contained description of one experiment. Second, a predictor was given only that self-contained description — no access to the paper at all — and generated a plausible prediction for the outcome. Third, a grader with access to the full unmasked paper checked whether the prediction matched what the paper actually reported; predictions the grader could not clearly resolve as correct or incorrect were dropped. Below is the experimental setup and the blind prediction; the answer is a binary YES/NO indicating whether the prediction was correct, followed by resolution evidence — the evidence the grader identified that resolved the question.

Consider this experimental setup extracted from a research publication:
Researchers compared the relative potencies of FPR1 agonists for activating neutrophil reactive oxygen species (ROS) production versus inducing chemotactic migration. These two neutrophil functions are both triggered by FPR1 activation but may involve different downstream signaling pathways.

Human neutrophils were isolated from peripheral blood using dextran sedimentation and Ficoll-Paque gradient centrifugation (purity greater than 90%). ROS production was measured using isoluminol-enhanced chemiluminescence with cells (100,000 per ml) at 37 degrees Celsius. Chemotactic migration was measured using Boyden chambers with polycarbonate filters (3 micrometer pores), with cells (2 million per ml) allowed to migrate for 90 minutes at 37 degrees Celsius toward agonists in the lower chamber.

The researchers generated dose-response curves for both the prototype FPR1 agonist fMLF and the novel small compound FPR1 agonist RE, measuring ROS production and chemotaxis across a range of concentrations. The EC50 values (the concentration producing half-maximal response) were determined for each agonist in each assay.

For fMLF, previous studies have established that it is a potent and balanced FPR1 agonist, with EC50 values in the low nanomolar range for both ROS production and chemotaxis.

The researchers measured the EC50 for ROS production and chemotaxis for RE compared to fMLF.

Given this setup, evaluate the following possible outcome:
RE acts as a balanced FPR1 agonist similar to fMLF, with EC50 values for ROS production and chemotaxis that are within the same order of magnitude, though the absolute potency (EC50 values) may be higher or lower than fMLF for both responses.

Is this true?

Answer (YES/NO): NO